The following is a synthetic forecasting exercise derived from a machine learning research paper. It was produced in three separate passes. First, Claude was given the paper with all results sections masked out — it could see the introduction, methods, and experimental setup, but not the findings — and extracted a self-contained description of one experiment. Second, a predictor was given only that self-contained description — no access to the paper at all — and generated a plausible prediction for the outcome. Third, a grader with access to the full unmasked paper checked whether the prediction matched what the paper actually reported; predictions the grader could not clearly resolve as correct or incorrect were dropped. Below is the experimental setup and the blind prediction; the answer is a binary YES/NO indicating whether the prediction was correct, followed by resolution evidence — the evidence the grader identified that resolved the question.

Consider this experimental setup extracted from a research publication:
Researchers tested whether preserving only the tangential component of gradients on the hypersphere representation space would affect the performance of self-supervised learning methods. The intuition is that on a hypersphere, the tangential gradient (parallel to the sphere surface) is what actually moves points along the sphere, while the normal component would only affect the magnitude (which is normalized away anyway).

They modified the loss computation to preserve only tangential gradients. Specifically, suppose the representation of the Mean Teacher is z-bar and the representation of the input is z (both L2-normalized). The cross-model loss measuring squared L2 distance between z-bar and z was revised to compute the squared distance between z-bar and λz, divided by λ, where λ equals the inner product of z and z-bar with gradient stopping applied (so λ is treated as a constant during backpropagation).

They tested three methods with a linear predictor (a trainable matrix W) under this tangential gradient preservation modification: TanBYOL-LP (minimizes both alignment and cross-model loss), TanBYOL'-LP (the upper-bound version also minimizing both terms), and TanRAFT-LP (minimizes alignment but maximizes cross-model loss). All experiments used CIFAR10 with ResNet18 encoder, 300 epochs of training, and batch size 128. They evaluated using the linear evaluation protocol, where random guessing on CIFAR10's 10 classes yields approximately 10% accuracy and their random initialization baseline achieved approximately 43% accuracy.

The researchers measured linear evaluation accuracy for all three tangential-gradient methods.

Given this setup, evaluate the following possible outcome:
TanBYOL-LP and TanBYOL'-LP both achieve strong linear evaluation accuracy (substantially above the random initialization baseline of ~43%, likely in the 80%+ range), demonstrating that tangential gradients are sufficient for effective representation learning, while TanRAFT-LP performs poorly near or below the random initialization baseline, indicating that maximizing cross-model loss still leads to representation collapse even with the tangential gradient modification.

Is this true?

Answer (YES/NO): NO